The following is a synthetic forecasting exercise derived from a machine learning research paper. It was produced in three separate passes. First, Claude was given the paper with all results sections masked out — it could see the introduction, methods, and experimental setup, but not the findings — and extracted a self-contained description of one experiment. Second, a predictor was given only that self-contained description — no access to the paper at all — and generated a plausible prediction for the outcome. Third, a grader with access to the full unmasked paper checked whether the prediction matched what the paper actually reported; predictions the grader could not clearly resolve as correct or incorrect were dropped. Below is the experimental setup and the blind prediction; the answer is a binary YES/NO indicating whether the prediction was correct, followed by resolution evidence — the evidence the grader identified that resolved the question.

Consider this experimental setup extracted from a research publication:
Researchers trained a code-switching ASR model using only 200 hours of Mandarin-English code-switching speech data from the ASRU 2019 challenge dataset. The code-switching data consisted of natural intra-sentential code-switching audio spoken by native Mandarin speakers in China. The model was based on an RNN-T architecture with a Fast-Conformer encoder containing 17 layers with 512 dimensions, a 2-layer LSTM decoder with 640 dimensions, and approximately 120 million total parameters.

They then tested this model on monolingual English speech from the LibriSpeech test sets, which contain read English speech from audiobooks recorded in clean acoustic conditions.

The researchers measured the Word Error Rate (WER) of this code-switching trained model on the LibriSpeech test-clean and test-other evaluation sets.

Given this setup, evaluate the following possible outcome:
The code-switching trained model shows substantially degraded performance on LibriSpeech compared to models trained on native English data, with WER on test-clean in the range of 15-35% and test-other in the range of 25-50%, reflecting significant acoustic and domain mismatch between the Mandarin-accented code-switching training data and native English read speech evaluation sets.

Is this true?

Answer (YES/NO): NO